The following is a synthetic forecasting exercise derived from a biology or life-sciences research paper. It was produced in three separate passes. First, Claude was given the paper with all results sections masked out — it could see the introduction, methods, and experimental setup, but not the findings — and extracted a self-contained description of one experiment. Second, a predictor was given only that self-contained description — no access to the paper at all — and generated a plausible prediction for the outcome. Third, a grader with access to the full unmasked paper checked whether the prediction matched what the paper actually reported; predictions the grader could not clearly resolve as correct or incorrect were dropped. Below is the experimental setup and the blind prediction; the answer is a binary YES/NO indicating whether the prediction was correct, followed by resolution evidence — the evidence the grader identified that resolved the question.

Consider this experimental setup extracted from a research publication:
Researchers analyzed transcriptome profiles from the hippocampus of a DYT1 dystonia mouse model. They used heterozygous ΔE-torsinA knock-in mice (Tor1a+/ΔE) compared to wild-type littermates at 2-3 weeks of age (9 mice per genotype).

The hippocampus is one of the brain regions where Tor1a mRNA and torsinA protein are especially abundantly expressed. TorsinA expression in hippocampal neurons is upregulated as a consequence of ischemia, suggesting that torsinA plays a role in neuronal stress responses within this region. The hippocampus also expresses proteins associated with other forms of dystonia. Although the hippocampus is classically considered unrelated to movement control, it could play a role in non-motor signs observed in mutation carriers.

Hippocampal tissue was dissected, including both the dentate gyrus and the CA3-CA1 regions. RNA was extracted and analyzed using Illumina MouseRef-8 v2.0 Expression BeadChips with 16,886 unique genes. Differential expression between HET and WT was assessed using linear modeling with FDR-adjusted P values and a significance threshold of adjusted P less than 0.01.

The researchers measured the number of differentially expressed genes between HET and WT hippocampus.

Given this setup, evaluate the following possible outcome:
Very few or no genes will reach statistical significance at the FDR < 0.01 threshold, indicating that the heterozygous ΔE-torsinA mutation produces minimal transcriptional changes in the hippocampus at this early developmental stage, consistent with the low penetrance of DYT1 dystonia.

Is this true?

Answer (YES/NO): YES